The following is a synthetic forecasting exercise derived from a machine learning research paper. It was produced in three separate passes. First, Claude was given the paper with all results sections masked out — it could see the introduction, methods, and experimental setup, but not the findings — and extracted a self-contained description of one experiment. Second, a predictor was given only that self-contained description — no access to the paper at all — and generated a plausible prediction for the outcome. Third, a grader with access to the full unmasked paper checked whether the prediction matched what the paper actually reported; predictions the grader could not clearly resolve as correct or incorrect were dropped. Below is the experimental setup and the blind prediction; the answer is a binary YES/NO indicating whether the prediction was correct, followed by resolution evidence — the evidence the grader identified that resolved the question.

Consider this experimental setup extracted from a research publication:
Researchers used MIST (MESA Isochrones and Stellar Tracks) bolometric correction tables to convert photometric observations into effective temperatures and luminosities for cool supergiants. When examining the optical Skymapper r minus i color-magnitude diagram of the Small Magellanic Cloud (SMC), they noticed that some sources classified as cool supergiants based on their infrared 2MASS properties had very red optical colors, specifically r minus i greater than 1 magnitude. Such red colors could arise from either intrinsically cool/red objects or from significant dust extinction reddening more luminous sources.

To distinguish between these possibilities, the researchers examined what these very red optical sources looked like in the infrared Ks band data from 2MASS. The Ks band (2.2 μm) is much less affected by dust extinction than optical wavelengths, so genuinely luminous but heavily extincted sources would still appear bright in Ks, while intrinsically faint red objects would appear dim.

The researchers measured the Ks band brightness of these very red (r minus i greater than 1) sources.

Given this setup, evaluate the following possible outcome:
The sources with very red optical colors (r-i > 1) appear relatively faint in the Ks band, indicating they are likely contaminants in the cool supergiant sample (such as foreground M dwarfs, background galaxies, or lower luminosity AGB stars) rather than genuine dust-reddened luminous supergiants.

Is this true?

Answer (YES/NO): YES